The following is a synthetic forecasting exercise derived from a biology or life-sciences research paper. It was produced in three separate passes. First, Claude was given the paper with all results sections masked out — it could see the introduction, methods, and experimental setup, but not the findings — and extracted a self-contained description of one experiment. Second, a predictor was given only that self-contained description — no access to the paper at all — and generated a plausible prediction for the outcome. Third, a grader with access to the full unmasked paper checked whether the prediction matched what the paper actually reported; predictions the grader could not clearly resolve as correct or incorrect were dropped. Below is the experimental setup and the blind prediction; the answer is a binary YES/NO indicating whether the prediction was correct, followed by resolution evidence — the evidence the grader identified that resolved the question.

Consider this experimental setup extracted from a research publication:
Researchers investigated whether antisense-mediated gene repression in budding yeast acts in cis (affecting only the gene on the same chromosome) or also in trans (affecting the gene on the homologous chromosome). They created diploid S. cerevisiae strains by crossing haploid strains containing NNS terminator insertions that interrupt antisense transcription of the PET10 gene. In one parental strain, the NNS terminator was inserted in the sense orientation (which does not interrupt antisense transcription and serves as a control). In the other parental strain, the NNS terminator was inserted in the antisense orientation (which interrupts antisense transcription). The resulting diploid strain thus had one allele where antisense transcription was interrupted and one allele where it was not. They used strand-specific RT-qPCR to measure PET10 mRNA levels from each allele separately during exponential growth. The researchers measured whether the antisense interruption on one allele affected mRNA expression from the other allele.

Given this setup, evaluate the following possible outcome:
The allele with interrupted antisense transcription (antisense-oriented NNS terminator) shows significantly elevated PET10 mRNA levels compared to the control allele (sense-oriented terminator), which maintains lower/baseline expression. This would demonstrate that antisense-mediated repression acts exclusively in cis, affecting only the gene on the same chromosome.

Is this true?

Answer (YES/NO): YES